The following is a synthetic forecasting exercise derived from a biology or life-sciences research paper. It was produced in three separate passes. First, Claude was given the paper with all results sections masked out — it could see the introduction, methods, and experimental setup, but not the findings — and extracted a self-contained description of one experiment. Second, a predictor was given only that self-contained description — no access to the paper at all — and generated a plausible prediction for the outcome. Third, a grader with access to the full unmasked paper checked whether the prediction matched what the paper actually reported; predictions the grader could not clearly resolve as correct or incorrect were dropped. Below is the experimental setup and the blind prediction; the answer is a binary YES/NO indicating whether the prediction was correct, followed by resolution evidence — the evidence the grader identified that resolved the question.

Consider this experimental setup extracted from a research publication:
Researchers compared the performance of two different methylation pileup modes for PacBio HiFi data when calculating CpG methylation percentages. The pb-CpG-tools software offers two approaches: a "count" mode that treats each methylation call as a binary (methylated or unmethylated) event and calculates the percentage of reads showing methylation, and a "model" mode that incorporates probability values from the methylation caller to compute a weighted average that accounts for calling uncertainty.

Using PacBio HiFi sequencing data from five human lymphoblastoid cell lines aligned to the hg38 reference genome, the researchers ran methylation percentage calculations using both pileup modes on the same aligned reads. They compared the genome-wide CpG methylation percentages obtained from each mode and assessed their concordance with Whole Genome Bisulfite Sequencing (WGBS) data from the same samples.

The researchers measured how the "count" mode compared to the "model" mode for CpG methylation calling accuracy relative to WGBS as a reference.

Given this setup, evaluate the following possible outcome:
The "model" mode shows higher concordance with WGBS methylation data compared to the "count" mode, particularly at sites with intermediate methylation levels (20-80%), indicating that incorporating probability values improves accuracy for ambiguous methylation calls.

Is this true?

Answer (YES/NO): NO